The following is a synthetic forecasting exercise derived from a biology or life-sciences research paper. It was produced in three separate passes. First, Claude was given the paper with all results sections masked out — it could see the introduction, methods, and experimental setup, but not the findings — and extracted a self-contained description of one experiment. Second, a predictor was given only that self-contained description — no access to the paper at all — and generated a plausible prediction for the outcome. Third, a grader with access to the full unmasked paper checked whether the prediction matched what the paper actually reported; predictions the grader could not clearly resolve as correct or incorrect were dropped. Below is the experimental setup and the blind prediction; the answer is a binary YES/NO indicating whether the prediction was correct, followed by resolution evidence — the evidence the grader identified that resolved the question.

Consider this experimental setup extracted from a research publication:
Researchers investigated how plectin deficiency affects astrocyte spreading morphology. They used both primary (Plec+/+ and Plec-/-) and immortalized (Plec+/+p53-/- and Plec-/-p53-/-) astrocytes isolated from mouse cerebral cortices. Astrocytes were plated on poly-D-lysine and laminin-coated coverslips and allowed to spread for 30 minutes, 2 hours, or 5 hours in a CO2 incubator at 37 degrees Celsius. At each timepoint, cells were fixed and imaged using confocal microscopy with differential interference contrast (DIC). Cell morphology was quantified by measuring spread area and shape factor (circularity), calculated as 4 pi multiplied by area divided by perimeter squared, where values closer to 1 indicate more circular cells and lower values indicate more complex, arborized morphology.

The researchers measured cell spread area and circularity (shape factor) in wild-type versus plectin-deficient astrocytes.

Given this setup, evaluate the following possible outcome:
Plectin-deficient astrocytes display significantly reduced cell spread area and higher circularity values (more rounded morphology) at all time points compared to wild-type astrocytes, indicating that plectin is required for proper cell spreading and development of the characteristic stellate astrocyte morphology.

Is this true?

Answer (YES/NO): YES